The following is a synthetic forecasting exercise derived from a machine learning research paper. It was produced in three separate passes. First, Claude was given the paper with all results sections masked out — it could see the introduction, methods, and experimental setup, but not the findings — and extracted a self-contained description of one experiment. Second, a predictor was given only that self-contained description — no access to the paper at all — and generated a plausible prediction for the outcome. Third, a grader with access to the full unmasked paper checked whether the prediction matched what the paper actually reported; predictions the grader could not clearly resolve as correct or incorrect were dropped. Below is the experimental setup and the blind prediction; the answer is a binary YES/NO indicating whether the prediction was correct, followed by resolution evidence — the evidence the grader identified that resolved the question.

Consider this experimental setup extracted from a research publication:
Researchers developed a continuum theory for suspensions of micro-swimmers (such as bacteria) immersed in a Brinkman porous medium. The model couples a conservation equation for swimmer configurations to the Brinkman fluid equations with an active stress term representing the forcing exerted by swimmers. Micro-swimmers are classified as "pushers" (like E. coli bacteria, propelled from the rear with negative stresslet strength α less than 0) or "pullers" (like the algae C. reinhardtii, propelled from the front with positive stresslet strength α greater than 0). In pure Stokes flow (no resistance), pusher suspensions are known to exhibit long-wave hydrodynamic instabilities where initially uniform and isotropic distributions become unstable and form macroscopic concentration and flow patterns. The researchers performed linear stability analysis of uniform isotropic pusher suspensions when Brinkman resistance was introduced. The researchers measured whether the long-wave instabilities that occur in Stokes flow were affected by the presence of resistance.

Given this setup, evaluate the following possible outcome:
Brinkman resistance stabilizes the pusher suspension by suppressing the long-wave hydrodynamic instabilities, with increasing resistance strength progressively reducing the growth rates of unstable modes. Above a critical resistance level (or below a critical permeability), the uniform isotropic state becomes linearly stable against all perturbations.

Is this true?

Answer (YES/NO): YES